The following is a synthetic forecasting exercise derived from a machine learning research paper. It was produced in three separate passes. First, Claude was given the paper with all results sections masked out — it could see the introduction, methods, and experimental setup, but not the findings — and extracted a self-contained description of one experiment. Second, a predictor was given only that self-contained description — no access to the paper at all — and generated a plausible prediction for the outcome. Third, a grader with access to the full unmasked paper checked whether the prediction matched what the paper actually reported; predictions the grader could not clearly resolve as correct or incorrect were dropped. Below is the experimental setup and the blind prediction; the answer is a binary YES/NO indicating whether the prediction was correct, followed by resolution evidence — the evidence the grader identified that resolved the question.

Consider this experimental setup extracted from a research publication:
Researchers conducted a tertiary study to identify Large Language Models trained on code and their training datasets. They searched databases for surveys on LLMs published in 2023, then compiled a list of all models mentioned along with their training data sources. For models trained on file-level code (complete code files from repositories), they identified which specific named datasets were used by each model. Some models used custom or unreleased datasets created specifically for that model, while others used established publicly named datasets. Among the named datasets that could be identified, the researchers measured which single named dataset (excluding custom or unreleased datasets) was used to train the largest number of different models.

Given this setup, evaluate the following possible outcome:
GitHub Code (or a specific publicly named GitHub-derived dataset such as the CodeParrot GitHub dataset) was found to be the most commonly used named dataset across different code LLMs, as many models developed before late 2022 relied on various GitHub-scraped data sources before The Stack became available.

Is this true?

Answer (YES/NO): NO